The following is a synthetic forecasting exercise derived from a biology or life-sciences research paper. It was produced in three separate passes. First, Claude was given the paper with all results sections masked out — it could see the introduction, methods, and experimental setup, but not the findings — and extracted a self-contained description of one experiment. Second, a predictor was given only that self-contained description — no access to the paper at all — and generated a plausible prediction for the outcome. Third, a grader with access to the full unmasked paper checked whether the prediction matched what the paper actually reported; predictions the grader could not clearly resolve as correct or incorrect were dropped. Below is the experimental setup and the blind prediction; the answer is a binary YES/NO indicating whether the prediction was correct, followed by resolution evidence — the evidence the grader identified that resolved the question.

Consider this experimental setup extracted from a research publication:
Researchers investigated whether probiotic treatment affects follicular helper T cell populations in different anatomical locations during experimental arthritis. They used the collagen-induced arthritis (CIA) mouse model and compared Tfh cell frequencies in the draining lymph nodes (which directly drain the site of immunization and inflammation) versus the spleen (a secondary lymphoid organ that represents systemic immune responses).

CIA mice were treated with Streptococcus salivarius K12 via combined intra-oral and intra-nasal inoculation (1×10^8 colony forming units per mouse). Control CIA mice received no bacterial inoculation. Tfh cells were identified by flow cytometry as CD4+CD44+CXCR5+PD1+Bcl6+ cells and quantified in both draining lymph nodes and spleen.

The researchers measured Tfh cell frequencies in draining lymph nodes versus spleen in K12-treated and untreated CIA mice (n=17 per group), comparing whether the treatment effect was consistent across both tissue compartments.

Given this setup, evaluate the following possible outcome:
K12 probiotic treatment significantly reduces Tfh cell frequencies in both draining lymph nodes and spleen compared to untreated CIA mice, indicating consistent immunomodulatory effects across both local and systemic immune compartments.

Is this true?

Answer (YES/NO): YES